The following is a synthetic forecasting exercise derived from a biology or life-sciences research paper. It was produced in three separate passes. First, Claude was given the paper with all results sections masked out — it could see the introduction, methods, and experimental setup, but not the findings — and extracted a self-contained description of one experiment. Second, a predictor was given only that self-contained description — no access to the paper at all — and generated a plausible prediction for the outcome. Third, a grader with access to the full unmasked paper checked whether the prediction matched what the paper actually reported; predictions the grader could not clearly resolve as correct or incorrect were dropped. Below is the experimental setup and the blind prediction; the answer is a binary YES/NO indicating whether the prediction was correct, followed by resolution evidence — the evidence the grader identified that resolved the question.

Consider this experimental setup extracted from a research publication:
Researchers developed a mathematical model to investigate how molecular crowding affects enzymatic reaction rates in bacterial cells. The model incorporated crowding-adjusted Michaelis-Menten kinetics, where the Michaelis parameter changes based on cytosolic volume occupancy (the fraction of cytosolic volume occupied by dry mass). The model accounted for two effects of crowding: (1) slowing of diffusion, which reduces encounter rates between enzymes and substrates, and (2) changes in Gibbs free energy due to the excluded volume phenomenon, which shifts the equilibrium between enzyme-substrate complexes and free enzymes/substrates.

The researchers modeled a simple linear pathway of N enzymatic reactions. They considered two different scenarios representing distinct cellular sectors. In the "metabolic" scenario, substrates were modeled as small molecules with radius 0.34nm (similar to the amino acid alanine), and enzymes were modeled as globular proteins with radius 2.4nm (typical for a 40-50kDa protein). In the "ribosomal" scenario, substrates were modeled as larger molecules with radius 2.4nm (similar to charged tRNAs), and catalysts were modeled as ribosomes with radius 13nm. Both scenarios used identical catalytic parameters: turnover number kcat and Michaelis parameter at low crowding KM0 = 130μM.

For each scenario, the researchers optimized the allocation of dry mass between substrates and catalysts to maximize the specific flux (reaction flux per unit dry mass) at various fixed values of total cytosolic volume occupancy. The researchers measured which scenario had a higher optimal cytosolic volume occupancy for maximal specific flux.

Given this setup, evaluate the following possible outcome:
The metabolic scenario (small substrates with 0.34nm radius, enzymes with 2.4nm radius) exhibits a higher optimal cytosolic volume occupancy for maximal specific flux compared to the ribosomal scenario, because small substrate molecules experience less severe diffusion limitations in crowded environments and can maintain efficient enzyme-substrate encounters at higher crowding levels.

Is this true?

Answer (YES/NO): YES